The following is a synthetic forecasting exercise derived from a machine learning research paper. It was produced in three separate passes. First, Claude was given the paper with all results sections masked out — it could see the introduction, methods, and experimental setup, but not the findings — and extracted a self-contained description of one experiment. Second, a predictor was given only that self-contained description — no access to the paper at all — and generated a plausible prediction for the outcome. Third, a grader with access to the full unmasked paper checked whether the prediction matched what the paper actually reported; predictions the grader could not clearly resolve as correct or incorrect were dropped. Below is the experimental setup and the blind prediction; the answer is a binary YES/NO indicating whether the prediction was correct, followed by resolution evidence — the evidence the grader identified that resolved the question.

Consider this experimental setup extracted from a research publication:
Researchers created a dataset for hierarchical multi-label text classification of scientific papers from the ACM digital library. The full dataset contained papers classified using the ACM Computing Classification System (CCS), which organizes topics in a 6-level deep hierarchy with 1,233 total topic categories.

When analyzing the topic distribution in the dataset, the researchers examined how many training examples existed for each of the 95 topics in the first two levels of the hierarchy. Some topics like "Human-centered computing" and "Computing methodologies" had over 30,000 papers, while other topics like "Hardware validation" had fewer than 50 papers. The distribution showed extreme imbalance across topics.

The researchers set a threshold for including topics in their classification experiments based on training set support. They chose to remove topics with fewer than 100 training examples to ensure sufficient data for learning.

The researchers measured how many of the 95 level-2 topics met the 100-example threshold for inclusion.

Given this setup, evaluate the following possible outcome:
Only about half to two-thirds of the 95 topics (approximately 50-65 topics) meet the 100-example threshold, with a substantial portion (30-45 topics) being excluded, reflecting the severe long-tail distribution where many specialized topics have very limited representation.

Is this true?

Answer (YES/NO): NO